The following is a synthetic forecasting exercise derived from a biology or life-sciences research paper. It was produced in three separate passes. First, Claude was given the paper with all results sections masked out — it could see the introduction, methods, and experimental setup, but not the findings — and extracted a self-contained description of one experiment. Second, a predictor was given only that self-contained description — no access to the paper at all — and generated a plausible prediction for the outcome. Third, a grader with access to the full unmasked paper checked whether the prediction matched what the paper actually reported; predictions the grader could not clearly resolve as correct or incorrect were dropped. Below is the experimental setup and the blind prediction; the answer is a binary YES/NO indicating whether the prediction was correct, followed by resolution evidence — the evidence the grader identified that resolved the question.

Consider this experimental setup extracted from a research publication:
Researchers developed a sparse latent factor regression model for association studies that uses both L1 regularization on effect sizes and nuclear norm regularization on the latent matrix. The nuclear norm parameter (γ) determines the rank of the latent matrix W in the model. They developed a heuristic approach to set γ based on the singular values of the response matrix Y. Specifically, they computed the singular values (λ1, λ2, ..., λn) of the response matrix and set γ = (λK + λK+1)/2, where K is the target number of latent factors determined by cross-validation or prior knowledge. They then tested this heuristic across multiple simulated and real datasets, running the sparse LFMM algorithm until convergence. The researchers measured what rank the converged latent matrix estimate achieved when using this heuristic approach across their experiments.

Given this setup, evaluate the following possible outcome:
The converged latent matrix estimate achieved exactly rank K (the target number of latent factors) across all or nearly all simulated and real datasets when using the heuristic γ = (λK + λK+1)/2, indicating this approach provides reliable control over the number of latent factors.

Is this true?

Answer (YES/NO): YES